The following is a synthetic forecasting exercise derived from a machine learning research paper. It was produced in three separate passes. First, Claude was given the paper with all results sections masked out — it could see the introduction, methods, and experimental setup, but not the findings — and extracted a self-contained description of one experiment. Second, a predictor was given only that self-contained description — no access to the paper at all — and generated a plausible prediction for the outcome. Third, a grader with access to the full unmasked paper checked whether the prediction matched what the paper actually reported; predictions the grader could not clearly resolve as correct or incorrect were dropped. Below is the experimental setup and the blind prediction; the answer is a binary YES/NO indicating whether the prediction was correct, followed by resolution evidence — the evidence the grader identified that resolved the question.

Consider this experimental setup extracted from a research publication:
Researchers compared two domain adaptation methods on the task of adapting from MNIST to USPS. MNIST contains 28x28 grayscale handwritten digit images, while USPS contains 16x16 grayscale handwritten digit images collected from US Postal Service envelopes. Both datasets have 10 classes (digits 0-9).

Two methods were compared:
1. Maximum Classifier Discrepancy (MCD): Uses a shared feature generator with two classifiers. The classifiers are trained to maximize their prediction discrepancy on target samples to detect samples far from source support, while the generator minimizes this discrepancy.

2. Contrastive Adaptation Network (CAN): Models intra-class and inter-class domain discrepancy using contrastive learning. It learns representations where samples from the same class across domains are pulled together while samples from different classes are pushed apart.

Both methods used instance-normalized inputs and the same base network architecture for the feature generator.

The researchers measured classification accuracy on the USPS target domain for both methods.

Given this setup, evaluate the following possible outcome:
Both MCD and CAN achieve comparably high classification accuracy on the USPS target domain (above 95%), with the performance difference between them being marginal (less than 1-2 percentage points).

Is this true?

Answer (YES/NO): NO